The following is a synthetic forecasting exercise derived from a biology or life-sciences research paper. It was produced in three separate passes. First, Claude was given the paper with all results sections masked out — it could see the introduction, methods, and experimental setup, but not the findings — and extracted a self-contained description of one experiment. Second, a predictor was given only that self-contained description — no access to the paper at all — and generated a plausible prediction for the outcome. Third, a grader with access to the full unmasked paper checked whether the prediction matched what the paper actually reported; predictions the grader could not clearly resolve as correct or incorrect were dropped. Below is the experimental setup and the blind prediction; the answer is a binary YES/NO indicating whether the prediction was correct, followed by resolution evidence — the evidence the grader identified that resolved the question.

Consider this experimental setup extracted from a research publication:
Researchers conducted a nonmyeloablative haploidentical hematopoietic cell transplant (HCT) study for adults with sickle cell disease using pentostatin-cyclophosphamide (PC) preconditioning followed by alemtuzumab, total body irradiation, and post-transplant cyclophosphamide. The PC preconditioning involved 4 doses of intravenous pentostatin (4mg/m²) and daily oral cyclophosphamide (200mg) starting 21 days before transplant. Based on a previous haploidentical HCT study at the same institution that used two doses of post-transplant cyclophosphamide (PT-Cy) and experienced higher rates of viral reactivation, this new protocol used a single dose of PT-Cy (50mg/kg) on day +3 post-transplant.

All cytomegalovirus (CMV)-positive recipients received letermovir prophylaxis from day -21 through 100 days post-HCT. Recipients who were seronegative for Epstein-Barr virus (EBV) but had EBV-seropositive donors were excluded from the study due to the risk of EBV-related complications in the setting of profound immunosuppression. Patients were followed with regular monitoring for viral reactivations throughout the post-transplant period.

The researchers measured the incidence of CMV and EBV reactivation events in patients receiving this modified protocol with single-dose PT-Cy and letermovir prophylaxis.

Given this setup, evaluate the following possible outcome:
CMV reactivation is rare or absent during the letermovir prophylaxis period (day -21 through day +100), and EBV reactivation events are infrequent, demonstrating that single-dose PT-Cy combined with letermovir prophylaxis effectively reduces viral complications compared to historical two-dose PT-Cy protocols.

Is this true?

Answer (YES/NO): NO